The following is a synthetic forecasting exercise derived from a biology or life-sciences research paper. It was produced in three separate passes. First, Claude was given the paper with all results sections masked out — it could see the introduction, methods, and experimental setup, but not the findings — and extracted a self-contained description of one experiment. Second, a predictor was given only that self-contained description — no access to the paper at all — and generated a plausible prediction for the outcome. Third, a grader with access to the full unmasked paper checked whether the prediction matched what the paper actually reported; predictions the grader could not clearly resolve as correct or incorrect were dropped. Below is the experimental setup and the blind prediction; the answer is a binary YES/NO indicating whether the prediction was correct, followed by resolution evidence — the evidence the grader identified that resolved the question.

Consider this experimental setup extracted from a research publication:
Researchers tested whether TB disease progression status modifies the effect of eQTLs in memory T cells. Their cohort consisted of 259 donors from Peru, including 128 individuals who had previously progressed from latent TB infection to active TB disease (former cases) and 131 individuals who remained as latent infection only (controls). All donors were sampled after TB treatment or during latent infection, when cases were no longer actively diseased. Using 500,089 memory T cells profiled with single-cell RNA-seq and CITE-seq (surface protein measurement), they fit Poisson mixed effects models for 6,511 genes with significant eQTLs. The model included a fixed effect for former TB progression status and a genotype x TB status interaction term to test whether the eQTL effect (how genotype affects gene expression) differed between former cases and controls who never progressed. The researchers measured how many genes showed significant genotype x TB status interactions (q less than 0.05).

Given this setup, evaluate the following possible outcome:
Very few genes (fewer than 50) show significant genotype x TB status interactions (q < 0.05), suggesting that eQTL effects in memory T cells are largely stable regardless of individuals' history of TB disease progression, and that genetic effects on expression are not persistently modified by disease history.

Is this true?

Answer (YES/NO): YES